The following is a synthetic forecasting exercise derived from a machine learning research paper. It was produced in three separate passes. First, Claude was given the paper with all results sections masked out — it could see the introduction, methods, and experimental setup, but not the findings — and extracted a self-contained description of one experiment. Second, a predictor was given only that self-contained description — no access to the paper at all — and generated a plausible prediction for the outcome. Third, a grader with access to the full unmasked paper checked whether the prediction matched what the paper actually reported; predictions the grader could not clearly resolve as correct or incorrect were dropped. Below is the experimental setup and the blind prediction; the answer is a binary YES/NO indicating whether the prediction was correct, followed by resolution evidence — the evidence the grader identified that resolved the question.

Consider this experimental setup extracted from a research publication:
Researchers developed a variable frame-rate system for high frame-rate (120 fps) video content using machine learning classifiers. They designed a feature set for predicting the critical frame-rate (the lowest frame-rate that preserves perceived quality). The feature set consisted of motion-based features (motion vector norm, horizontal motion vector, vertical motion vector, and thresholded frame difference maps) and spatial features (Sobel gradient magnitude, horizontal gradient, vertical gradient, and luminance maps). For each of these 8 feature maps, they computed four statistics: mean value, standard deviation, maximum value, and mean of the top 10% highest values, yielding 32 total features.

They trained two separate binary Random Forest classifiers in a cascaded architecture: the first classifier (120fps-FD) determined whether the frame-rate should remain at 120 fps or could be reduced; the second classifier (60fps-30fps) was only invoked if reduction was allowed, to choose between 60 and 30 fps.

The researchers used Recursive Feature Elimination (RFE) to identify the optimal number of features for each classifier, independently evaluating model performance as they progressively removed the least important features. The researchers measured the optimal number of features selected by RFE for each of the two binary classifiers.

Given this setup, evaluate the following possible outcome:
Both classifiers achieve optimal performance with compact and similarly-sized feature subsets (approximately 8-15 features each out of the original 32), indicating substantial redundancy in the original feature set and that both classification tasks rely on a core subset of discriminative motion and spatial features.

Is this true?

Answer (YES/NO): NO